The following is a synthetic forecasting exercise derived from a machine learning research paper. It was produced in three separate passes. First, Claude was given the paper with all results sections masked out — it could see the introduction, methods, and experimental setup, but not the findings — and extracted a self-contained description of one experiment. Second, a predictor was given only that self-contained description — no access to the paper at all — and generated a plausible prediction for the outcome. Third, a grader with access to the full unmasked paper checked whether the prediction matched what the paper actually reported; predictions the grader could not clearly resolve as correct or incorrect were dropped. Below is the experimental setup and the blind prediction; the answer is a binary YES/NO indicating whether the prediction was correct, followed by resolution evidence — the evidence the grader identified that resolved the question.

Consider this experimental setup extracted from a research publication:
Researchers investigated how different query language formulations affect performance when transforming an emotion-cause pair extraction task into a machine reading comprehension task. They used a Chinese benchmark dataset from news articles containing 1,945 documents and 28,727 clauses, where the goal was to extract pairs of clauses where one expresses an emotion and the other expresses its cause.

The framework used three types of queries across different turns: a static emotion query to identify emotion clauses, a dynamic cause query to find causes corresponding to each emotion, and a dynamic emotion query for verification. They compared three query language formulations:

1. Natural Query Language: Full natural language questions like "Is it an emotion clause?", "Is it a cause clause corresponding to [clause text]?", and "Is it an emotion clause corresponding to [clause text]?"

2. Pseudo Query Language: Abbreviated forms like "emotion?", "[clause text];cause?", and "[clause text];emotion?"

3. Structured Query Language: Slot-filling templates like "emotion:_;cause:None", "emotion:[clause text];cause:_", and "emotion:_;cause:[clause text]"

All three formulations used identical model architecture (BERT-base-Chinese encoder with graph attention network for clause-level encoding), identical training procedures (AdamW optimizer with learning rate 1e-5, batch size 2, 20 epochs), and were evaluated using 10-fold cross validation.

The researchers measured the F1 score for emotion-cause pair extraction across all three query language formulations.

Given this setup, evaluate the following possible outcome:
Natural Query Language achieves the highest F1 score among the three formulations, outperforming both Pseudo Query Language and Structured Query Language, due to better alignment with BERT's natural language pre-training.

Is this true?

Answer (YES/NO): YES